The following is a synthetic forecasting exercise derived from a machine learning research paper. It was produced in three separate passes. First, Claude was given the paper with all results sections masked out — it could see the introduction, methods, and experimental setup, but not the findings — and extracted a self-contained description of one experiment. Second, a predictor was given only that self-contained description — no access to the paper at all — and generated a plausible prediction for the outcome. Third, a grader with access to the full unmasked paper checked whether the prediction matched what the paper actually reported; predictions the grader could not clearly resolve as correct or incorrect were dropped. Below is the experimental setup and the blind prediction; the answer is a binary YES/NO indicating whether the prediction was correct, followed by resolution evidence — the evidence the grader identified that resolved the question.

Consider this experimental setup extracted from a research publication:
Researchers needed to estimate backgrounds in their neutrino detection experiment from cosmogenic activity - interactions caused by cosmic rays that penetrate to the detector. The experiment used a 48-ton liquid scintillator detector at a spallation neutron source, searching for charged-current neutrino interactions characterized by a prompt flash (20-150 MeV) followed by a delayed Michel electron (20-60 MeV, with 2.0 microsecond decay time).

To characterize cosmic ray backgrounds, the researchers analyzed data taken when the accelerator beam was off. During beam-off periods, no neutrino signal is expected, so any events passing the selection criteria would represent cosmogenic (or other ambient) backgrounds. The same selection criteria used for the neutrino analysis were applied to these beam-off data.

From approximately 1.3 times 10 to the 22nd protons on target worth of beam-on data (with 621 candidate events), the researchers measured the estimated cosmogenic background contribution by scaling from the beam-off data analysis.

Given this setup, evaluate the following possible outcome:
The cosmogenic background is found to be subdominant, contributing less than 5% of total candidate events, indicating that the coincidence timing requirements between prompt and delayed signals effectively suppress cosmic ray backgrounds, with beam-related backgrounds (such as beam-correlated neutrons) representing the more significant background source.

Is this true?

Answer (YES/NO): NO